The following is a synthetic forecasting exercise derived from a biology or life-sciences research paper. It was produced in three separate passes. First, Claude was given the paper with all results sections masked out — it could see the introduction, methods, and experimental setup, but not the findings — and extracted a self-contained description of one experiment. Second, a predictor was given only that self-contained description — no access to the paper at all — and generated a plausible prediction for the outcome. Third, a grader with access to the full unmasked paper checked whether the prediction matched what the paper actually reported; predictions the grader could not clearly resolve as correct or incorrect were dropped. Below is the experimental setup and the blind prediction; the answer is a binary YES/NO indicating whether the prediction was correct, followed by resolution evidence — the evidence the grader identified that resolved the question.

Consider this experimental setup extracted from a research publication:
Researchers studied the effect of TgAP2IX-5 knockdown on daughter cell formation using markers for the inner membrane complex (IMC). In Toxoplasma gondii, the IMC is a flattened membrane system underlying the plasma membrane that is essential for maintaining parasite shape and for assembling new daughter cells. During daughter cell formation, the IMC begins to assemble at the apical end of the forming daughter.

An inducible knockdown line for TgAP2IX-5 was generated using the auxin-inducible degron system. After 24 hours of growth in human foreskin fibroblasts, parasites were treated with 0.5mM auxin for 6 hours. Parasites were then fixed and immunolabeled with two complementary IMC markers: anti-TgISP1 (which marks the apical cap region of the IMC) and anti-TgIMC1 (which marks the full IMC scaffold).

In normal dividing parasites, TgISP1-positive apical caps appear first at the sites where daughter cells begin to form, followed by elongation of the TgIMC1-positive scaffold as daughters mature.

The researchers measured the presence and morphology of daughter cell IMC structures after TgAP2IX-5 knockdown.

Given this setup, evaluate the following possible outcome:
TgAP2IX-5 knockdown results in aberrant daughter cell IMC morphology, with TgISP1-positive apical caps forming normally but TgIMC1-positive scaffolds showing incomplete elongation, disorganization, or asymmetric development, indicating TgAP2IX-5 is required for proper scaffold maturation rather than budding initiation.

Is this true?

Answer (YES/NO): NO